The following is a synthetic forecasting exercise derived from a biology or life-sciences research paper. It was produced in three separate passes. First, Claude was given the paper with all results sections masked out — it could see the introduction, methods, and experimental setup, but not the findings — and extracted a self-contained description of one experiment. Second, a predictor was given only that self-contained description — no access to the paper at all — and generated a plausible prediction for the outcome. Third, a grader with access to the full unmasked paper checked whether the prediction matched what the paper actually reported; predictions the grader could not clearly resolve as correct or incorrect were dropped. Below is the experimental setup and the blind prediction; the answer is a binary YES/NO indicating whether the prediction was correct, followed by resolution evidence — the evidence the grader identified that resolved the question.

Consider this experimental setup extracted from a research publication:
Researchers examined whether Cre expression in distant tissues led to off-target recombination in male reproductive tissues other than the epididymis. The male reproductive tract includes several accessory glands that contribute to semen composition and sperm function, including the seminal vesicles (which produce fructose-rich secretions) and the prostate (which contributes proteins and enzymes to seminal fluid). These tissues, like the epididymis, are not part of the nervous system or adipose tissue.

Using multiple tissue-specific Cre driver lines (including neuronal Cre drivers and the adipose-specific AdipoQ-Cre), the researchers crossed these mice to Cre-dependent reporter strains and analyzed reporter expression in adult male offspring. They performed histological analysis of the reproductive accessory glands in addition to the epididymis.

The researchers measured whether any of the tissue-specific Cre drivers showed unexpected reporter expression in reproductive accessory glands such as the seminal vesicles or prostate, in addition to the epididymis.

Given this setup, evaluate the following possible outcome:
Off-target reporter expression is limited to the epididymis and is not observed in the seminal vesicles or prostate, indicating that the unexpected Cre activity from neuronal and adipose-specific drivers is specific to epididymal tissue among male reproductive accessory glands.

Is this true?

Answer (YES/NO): NO